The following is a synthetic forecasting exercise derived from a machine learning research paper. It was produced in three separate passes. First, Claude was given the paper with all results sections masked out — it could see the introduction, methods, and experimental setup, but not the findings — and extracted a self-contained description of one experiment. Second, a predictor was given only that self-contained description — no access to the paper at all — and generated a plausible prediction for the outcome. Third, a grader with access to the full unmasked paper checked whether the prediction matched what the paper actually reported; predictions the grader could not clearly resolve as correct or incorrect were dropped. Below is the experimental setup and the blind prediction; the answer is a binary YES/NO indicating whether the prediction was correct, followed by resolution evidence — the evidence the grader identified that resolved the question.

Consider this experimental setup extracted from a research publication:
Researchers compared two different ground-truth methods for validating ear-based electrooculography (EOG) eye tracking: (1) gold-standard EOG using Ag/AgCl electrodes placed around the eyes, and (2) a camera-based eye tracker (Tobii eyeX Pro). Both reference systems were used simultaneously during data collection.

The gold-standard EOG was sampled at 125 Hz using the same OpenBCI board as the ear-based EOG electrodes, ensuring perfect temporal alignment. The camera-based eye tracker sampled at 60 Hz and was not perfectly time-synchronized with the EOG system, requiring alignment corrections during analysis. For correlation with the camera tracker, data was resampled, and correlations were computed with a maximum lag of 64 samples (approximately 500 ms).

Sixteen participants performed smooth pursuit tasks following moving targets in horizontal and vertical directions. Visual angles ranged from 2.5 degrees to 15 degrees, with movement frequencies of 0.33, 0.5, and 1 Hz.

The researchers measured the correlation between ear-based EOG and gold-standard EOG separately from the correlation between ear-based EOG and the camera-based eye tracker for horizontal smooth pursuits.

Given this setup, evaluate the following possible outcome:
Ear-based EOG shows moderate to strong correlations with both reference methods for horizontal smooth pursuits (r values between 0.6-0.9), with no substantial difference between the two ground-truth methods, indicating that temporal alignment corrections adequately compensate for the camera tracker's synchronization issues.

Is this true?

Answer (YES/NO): NO